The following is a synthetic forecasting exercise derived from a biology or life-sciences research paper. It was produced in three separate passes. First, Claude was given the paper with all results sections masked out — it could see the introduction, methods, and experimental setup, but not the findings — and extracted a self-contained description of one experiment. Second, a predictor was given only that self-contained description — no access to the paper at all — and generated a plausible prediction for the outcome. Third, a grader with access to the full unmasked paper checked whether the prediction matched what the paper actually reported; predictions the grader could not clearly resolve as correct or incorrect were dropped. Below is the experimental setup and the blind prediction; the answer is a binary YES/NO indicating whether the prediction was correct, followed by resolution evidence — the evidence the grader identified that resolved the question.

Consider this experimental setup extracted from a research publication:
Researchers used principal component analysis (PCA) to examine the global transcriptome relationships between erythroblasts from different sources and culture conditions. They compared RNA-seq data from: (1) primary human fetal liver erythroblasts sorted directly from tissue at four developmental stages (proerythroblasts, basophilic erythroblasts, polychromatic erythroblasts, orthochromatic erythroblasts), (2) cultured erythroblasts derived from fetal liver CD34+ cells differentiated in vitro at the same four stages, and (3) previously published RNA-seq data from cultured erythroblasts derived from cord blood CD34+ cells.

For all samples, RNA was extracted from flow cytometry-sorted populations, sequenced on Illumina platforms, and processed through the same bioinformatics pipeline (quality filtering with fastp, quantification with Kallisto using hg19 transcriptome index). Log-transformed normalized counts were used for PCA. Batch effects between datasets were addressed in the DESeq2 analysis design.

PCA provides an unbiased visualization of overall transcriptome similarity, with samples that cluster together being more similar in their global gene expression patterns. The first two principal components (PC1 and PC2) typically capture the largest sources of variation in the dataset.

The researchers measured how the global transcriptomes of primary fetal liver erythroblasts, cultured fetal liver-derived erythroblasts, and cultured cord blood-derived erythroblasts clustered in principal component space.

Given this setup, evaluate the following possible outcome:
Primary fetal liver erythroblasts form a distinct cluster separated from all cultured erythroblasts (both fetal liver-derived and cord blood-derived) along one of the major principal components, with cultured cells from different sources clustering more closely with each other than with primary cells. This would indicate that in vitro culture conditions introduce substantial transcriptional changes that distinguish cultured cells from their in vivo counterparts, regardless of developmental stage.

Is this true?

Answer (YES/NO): YES